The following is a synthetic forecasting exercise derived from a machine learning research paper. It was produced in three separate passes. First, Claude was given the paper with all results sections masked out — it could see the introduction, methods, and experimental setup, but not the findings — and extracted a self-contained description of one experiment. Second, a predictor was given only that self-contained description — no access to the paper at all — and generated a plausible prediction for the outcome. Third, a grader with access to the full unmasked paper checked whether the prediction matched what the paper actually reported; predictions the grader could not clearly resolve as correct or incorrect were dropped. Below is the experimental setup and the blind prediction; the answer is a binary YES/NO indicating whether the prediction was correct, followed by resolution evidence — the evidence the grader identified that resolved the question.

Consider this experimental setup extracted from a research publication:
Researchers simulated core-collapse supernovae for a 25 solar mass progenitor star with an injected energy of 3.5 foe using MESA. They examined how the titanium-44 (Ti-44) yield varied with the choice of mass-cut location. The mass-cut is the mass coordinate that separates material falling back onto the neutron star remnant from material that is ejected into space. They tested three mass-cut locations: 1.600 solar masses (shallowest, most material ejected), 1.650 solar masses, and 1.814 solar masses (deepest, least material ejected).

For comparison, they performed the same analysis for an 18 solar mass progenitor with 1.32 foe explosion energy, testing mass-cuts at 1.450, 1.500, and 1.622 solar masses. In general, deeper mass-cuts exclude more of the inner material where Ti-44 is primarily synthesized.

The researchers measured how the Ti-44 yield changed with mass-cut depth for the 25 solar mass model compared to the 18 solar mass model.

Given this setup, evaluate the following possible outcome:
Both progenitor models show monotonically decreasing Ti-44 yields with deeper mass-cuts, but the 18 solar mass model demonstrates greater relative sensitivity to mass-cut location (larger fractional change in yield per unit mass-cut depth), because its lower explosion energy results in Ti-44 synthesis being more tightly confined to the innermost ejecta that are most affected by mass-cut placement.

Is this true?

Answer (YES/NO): YES